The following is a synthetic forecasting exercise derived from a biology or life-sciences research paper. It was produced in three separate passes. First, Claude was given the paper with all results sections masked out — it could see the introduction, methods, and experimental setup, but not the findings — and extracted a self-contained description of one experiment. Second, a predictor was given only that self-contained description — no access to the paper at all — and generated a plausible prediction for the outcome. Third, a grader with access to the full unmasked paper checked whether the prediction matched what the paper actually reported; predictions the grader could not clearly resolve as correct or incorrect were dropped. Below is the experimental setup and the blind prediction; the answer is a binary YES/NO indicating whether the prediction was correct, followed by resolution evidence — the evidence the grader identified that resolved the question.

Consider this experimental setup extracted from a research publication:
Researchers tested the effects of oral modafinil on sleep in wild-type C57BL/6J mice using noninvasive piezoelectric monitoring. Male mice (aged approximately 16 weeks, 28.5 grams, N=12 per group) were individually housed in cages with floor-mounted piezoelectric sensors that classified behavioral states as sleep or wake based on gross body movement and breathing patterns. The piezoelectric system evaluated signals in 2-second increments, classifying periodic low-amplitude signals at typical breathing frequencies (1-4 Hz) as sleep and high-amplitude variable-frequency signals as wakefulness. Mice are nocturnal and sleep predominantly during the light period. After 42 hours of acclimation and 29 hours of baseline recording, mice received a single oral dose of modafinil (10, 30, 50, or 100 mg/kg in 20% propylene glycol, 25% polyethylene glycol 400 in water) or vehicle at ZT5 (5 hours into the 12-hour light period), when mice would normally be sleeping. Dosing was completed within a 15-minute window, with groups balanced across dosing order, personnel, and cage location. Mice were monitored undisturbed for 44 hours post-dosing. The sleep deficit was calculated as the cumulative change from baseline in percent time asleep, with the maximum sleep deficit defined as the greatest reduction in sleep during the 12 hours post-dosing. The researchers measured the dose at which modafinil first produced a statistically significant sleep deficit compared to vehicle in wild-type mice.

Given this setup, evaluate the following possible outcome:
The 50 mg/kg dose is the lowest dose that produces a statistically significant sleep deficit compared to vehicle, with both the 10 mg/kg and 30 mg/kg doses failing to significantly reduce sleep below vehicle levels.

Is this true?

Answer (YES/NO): NO